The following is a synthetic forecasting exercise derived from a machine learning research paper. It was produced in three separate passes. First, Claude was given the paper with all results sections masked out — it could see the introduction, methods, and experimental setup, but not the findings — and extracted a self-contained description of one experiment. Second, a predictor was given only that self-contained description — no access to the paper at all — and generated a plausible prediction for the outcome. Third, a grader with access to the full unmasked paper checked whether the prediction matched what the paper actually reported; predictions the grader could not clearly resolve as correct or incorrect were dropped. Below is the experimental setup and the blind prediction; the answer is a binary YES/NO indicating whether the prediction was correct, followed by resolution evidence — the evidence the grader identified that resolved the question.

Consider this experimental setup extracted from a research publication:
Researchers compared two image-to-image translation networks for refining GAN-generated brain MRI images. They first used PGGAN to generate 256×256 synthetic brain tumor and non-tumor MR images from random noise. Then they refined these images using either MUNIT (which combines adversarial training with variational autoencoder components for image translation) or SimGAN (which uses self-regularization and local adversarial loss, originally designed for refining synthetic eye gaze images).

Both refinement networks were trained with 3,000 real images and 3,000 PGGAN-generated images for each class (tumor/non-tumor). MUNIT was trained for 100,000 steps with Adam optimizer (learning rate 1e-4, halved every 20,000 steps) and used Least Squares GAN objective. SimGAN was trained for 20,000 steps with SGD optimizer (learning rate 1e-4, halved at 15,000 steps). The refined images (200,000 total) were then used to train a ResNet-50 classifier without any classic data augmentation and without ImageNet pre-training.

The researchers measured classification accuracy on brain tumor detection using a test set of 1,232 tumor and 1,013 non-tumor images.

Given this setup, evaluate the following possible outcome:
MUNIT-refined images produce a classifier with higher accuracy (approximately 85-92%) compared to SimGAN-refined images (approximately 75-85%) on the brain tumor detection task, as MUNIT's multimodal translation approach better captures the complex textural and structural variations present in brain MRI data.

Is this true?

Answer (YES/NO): NO